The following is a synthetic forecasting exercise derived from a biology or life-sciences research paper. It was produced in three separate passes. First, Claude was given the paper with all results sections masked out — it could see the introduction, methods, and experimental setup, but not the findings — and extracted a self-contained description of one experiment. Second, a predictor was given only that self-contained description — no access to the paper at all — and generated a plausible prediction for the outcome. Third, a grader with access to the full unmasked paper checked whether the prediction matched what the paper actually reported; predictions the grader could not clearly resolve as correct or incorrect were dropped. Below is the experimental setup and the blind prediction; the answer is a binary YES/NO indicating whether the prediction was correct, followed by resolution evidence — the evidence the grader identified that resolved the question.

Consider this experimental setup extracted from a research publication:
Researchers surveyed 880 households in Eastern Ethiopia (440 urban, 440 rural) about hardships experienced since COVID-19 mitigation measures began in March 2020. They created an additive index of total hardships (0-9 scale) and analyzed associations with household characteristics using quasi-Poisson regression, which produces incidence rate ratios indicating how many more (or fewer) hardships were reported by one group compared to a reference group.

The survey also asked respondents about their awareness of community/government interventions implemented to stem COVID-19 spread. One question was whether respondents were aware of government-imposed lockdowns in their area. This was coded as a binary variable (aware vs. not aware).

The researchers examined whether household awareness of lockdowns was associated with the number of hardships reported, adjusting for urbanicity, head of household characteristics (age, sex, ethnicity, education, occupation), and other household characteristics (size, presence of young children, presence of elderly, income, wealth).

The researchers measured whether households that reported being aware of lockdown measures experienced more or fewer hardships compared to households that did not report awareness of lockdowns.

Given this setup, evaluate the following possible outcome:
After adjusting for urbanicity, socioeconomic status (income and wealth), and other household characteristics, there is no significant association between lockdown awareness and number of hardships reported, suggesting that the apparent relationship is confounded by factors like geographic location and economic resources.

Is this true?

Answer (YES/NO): NO